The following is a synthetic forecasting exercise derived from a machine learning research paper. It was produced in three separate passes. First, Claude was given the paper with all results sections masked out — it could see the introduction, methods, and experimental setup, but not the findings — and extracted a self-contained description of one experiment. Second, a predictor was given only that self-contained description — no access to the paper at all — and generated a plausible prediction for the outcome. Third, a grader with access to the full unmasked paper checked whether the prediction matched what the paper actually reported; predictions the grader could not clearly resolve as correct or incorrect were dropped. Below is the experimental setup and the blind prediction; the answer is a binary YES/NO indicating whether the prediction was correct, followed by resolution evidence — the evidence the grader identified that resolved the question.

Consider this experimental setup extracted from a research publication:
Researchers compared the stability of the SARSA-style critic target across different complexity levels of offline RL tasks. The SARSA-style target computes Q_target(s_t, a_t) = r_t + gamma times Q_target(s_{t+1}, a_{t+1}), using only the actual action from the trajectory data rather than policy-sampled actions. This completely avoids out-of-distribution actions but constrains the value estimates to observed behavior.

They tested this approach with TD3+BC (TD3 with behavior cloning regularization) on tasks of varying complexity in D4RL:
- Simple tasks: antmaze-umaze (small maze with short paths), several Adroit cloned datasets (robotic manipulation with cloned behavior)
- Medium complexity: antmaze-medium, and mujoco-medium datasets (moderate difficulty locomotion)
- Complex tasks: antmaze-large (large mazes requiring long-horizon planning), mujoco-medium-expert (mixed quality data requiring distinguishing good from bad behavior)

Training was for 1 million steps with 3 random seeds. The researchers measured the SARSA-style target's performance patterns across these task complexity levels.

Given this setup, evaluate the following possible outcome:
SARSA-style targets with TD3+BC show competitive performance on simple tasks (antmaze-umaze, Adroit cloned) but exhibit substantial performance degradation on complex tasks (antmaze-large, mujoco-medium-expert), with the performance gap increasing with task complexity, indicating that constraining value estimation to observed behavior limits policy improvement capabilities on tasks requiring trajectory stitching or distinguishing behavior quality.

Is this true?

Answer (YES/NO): NO